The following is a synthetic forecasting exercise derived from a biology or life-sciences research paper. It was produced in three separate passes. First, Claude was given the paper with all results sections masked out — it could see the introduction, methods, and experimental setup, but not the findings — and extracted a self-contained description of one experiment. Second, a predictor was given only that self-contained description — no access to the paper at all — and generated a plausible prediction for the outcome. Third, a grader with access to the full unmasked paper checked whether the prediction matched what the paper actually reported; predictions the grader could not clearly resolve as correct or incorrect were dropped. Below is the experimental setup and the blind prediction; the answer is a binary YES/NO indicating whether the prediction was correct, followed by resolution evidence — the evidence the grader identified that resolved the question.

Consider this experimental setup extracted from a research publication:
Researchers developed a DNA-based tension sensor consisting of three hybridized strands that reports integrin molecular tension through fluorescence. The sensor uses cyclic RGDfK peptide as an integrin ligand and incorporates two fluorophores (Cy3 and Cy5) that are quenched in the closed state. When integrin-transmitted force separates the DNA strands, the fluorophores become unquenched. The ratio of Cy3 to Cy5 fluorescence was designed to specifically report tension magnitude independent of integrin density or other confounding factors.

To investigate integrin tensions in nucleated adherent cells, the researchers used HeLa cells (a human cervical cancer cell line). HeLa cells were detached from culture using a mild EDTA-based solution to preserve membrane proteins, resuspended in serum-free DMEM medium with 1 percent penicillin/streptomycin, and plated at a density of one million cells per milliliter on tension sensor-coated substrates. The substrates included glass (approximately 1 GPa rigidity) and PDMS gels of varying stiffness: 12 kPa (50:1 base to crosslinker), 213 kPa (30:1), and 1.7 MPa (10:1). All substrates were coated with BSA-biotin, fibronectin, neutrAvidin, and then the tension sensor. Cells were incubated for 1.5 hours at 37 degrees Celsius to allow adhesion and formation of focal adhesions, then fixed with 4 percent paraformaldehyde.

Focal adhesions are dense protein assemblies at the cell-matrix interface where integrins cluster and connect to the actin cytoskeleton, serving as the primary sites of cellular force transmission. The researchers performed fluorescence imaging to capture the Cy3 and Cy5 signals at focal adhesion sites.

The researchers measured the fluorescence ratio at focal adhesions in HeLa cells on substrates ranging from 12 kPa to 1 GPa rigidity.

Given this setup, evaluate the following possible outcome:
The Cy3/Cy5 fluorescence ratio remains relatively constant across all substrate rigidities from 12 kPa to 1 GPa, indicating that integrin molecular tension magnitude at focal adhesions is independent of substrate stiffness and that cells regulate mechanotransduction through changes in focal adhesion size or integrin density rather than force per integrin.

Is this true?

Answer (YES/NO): NO